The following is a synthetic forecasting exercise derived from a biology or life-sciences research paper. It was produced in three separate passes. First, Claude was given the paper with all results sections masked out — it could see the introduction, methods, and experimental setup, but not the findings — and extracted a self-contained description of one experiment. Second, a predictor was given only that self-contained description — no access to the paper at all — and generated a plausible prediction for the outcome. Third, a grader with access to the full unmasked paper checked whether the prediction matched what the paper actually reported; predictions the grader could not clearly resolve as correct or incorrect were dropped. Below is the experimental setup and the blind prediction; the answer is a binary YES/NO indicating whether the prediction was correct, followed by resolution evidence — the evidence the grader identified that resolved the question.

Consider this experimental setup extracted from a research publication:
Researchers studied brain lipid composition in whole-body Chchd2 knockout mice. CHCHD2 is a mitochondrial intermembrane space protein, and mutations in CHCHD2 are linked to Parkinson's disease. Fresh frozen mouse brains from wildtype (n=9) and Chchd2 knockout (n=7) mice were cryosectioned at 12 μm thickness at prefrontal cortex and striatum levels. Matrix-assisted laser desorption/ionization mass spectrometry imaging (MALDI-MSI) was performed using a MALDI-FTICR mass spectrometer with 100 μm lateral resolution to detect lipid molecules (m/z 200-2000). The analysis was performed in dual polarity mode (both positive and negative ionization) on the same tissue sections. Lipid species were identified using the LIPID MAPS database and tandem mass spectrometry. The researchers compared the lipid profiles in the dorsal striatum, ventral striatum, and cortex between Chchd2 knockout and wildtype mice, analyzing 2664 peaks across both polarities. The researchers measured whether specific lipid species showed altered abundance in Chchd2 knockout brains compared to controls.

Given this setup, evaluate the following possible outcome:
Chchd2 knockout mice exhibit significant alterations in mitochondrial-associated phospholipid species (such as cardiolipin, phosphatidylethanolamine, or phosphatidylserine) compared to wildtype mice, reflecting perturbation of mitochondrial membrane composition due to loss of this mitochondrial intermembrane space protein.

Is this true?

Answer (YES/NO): NO